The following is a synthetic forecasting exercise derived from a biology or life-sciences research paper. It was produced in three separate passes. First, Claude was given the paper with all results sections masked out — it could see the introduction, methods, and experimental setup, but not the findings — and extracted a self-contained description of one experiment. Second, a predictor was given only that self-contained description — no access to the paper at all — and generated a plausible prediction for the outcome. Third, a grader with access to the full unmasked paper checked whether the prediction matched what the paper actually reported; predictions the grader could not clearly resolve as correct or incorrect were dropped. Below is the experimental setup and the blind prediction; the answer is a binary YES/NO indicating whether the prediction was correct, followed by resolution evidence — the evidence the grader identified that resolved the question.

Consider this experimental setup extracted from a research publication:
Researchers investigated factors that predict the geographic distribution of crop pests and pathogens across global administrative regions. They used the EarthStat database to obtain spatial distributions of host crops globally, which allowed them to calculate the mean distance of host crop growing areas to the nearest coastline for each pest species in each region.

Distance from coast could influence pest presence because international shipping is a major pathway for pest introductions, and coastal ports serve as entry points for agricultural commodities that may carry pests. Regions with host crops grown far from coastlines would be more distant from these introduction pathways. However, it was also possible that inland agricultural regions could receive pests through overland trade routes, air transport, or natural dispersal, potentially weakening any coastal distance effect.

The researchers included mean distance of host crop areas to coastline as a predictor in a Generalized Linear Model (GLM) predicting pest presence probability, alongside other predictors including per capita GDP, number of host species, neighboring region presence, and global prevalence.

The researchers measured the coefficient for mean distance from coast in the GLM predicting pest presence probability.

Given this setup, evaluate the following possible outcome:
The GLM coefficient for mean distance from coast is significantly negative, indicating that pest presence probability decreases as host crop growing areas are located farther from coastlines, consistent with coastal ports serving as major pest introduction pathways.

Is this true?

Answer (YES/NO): YES